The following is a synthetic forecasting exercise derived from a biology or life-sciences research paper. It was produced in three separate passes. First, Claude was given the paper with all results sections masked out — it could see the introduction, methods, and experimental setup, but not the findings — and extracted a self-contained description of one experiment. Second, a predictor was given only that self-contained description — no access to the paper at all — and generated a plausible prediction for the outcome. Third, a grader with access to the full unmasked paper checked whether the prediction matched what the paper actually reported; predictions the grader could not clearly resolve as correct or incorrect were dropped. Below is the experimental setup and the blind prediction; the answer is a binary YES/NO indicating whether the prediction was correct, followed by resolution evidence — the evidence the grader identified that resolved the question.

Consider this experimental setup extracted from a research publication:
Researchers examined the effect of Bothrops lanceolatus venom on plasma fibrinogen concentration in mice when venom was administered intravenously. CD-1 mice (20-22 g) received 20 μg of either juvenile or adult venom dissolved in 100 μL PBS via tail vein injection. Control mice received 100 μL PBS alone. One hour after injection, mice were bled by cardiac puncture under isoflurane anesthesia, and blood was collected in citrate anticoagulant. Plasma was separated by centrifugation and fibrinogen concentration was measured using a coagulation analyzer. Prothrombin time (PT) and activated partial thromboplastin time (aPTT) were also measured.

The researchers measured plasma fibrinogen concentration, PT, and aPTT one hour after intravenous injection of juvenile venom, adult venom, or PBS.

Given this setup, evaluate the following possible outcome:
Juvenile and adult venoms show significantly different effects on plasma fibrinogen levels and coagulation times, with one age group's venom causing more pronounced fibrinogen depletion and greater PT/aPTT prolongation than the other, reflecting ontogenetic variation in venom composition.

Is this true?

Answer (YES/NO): NO